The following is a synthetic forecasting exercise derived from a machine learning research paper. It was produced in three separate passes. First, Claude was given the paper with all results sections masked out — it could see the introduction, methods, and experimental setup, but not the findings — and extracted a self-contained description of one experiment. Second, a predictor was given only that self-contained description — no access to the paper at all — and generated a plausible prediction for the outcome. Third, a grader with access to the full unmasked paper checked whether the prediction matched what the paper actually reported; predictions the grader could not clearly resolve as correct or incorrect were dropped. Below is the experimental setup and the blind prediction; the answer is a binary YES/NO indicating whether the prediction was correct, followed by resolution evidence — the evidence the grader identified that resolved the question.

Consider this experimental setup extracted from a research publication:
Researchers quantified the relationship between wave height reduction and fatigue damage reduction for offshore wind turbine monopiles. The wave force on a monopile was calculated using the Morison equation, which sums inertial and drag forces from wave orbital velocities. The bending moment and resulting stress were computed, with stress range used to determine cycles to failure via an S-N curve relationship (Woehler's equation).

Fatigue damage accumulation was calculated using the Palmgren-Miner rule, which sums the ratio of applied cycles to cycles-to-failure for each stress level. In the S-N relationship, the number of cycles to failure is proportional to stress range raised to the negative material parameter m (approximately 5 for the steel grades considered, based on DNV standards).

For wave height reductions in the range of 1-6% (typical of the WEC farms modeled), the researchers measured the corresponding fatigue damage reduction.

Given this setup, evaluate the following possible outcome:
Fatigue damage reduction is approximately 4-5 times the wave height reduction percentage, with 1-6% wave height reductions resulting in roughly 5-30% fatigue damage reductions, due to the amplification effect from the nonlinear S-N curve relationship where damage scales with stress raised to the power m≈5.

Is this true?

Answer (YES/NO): NO